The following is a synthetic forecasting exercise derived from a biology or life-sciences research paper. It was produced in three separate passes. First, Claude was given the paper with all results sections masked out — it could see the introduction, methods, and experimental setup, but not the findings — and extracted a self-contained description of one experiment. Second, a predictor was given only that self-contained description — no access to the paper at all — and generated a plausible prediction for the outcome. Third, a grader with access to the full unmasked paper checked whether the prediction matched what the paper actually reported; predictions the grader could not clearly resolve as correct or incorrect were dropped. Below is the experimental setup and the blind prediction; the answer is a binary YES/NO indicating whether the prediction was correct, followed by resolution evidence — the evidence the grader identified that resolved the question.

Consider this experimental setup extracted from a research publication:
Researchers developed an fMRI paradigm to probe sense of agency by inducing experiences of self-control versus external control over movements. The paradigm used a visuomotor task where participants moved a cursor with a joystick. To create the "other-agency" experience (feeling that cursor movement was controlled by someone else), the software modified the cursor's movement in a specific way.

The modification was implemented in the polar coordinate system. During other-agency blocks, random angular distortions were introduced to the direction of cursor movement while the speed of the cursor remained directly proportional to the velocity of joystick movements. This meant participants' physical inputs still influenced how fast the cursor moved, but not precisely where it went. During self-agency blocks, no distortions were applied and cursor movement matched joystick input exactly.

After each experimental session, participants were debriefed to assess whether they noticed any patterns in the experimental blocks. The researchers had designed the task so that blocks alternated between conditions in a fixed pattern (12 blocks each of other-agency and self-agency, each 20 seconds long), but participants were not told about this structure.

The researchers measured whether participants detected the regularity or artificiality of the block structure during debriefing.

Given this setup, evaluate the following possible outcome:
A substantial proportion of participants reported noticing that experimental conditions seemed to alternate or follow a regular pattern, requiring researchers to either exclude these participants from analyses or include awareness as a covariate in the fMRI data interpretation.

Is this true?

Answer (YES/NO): NO